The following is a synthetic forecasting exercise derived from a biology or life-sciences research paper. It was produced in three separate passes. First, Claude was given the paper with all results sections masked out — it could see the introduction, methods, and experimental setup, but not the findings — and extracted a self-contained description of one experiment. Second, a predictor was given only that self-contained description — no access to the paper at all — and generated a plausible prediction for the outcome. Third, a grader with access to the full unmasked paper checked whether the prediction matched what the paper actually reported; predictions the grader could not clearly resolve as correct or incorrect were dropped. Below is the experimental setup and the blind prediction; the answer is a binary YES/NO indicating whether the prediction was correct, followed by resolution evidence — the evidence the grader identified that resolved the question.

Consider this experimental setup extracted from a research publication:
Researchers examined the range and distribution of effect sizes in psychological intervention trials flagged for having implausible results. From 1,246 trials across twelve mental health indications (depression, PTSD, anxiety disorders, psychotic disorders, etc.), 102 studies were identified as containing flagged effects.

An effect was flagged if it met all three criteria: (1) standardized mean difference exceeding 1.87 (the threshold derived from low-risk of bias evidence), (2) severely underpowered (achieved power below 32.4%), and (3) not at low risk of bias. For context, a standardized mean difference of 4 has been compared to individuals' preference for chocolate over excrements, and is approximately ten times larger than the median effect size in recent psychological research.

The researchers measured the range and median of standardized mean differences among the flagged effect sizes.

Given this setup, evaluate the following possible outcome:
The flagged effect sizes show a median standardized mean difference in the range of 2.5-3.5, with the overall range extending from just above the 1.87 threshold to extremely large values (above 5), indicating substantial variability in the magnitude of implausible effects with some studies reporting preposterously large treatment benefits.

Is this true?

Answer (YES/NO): YES